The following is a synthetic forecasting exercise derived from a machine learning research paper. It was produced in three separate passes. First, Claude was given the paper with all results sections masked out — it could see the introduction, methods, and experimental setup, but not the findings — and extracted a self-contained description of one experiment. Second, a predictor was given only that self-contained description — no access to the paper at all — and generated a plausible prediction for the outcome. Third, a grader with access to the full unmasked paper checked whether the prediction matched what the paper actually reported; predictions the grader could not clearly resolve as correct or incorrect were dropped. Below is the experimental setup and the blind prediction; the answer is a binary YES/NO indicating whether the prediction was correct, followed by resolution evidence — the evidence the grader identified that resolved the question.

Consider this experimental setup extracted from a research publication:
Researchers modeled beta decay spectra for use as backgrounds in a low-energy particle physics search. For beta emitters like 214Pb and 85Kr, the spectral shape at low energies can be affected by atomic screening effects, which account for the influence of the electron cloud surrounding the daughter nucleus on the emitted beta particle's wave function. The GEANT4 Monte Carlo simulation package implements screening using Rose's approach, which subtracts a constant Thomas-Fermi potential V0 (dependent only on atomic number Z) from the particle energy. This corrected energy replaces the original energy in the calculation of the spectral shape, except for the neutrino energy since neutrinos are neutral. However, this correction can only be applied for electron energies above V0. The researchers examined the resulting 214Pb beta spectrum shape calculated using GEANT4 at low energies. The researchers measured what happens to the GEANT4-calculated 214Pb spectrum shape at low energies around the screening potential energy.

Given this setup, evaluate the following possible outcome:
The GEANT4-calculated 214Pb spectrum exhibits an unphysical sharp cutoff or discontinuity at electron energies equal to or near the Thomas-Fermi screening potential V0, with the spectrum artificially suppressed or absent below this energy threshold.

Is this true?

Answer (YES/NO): YES